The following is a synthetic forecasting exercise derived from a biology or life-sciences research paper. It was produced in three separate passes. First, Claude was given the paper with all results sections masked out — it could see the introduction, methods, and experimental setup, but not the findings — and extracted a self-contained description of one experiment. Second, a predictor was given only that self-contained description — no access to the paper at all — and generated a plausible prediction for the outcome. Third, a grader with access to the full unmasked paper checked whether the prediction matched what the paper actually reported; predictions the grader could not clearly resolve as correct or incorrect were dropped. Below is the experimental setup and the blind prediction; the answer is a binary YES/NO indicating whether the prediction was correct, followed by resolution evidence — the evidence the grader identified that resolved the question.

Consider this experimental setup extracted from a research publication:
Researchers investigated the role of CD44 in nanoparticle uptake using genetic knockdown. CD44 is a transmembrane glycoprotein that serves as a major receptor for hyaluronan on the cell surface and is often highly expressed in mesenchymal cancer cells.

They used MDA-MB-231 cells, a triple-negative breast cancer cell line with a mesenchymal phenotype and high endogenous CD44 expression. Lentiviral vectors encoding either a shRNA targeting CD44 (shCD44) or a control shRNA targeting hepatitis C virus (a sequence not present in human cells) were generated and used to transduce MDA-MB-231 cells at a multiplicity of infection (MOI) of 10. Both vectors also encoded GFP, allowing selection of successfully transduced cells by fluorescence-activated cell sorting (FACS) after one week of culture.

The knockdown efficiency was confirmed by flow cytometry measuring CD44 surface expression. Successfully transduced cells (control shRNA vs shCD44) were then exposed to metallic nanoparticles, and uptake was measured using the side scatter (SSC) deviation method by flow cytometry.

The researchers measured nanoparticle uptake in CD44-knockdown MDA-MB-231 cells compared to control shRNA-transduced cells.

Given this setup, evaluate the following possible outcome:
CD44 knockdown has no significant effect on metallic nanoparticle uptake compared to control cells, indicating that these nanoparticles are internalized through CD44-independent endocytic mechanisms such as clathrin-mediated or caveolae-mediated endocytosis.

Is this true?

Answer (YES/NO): NO